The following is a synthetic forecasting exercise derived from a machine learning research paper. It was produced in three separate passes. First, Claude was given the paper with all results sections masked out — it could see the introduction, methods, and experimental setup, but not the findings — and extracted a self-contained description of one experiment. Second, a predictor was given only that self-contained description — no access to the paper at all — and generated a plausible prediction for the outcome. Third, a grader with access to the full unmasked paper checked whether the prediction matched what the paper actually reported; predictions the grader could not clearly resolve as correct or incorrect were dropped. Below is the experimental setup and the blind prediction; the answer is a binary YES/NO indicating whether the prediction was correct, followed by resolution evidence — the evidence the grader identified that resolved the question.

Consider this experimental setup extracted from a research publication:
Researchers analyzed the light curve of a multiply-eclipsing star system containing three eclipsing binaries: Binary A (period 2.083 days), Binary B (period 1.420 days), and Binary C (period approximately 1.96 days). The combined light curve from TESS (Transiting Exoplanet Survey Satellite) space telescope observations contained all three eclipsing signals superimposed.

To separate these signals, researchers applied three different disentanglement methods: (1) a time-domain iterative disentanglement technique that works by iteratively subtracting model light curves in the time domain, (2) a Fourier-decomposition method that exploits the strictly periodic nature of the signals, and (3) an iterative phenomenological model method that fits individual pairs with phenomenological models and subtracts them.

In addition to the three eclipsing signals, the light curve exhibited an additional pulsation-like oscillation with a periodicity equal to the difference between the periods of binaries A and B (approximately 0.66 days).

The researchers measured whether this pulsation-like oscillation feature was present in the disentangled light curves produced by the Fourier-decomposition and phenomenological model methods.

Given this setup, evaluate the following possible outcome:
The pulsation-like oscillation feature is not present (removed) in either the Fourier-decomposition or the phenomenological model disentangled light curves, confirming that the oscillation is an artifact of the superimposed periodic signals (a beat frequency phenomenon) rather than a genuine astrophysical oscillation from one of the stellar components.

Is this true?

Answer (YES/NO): YES